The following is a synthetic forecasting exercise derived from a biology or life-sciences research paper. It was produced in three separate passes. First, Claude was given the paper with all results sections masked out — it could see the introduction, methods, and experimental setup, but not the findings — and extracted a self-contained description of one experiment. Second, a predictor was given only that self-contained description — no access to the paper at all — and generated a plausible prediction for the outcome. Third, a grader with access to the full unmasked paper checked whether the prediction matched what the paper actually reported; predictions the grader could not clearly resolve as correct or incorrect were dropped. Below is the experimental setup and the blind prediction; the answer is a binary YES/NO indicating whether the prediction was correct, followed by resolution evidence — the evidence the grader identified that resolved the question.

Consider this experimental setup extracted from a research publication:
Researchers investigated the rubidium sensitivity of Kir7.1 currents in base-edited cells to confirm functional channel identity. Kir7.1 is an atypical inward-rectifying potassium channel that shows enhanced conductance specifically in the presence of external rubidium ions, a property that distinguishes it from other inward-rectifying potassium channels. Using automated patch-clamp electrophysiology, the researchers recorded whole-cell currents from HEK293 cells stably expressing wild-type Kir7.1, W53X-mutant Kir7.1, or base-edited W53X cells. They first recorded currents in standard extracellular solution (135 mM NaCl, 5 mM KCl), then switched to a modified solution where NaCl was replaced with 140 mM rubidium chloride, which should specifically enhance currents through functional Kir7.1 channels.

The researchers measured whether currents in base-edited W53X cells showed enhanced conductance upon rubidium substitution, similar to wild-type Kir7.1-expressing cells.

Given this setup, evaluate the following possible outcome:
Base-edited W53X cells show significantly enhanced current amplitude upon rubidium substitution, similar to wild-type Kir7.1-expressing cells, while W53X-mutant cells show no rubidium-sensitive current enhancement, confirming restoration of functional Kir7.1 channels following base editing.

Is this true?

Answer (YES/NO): YES